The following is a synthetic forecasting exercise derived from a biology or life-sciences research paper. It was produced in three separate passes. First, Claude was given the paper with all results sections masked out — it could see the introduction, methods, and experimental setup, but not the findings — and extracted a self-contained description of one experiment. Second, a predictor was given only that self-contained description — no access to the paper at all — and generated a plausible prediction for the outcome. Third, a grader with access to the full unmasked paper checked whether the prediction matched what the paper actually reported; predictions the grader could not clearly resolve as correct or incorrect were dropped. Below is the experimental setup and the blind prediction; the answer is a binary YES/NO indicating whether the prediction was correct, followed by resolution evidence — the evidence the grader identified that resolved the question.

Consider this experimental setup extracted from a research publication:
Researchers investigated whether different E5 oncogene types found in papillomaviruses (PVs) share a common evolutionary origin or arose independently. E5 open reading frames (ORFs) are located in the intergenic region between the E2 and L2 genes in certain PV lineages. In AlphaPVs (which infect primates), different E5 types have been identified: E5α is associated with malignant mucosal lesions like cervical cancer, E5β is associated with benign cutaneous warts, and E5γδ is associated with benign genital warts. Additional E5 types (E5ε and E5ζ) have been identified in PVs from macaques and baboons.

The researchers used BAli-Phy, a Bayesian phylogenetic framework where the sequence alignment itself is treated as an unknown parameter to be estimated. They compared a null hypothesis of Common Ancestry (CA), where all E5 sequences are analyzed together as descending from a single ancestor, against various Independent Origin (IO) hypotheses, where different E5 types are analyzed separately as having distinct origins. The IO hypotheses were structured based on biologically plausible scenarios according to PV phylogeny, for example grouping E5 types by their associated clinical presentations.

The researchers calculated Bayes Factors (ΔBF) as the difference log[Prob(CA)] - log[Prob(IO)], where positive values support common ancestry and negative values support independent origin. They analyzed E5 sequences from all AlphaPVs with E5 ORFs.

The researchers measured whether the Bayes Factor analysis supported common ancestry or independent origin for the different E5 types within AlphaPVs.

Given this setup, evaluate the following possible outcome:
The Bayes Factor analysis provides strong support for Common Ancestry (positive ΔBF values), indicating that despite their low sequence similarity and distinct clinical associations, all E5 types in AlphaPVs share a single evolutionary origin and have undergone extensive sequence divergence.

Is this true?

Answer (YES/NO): NO